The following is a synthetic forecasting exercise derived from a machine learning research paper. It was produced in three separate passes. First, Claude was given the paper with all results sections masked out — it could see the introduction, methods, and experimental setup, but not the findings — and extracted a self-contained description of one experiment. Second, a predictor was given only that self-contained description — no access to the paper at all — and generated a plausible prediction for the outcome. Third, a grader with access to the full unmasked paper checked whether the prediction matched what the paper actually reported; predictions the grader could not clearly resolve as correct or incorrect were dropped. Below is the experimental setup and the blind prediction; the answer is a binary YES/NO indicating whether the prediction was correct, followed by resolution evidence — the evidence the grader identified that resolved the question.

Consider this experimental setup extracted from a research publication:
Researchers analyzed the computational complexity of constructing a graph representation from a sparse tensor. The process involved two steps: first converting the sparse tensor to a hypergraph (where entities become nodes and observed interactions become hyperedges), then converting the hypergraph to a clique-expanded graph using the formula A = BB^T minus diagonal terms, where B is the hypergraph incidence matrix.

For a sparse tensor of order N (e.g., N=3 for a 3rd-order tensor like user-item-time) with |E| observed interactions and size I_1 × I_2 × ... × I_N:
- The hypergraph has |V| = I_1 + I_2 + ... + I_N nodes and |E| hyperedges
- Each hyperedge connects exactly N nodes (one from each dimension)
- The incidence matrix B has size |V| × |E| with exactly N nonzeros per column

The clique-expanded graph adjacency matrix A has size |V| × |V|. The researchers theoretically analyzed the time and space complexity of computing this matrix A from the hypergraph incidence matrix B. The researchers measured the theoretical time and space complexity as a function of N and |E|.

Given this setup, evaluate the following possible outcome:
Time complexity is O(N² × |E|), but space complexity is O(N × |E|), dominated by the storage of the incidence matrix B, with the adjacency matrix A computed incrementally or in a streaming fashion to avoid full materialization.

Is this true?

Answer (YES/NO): NO